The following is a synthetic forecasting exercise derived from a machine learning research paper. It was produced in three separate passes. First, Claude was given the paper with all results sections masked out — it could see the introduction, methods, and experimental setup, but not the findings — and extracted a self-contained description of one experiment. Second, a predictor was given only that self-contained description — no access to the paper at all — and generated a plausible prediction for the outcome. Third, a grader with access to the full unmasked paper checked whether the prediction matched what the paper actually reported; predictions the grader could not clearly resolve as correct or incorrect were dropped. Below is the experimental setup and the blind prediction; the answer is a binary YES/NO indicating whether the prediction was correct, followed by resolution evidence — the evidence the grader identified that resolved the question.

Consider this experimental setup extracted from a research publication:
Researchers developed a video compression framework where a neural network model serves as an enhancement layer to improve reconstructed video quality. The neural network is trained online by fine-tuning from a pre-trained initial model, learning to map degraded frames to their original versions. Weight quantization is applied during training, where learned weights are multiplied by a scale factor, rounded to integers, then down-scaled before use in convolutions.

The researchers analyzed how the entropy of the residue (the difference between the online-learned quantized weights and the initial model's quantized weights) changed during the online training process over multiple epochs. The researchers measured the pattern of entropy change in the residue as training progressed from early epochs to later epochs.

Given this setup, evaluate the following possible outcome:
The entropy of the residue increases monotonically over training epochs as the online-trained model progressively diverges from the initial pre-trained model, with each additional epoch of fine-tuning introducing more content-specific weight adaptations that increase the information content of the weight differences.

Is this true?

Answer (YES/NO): NO